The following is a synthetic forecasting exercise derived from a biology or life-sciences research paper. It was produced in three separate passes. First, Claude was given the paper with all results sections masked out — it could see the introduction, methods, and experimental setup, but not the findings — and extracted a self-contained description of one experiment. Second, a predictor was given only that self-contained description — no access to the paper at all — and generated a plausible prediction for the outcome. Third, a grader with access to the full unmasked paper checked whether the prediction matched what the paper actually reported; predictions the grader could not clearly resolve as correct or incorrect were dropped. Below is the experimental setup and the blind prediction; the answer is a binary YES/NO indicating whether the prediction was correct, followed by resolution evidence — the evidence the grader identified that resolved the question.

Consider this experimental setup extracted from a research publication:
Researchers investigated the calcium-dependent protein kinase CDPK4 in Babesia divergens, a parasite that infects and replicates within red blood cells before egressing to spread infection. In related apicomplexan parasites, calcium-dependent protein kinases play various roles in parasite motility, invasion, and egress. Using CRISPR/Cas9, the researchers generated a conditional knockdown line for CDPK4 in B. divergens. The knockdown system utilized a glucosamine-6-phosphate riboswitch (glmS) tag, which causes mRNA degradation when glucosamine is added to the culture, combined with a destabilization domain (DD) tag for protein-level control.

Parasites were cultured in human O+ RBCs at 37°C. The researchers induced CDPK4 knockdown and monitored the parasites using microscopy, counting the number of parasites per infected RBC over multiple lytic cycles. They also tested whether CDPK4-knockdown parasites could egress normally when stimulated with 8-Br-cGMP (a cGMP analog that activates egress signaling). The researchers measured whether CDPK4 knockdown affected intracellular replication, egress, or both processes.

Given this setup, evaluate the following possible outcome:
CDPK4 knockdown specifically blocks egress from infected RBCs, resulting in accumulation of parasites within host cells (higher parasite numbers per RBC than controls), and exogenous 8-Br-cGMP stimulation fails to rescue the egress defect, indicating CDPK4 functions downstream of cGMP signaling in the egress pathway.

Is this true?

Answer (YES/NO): YES